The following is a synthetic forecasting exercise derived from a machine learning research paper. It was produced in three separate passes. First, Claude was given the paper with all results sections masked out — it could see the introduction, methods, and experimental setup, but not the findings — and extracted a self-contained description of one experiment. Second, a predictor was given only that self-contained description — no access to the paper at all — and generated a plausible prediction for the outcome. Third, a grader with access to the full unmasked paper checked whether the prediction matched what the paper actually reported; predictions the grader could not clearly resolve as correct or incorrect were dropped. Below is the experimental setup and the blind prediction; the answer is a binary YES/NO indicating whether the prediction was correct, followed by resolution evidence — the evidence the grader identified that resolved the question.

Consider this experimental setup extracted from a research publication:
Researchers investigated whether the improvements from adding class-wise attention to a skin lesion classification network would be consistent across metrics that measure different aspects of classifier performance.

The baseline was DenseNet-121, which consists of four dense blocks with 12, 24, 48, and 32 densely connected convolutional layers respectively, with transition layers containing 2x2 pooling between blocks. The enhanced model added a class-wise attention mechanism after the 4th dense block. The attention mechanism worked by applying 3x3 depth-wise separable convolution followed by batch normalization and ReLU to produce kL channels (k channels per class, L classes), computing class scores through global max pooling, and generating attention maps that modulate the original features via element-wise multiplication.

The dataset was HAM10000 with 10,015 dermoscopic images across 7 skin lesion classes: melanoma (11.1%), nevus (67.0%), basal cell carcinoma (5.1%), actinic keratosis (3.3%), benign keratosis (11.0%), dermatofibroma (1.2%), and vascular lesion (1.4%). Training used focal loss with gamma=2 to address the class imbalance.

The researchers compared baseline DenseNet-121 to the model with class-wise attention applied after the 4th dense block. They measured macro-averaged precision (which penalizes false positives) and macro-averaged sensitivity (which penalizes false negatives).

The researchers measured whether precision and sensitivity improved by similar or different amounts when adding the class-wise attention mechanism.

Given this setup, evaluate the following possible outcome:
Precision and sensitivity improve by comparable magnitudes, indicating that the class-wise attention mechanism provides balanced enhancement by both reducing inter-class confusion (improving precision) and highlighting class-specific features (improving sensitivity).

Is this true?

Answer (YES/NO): YES